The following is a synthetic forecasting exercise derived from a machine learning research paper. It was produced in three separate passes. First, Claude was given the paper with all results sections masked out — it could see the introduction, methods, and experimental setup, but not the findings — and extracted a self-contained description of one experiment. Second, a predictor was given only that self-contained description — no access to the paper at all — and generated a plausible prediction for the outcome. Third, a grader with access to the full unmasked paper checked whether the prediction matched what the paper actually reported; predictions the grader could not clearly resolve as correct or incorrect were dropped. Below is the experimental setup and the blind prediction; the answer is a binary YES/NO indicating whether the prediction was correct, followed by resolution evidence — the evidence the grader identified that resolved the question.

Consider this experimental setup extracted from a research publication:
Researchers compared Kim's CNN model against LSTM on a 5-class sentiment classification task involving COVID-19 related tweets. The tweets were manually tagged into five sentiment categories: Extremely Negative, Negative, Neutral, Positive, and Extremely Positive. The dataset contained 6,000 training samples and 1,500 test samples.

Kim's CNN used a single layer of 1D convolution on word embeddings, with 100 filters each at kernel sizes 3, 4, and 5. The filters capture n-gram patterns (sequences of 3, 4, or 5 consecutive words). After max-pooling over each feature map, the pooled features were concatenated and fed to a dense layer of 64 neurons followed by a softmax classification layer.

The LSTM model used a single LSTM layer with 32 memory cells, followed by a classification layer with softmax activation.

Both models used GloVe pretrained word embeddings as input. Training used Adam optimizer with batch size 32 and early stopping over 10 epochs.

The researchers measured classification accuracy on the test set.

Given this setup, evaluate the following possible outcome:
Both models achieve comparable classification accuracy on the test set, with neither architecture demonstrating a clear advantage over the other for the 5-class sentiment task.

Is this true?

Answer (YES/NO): NO